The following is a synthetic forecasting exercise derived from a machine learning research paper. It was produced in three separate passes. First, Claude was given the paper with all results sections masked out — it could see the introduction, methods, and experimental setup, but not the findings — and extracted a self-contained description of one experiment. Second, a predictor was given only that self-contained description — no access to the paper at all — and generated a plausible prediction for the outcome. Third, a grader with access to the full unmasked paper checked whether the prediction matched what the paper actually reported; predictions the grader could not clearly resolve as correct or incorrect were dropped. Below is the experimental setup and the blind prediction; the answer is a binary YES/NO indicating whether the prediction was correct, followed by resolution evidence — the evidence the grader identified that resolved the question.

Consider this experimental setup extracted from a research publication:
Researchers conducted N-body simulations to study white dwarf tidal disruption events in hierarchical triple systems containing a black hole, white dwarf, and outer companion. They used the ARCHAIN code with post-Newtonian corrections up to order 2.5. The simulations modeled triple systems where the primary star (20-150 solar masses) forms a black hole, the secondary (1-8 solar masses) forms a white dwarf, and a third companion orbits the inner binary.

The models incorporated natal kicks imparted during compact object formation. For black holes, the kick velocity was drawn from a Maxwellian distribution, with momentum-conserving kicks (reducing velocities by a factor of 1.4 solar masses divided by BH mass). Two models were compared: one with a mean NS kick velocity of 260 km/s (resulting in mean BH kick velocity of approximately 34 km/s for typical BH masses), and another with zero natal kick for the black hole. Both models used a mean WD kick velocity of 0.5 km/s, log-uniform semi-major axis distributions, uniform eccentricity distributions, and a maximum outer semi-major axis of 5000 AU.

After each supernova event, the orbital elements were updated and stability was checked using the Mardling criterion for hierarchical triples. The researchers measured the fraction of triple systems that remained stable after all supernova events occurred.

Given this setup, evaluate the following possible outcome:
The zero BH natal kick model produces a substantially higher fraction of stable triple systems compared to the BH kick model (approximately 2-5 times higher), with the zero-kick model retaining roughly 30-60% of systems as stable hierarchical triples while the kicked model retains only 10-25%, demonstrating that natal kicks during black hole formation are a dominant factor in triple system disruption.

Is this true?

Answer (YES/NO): NO